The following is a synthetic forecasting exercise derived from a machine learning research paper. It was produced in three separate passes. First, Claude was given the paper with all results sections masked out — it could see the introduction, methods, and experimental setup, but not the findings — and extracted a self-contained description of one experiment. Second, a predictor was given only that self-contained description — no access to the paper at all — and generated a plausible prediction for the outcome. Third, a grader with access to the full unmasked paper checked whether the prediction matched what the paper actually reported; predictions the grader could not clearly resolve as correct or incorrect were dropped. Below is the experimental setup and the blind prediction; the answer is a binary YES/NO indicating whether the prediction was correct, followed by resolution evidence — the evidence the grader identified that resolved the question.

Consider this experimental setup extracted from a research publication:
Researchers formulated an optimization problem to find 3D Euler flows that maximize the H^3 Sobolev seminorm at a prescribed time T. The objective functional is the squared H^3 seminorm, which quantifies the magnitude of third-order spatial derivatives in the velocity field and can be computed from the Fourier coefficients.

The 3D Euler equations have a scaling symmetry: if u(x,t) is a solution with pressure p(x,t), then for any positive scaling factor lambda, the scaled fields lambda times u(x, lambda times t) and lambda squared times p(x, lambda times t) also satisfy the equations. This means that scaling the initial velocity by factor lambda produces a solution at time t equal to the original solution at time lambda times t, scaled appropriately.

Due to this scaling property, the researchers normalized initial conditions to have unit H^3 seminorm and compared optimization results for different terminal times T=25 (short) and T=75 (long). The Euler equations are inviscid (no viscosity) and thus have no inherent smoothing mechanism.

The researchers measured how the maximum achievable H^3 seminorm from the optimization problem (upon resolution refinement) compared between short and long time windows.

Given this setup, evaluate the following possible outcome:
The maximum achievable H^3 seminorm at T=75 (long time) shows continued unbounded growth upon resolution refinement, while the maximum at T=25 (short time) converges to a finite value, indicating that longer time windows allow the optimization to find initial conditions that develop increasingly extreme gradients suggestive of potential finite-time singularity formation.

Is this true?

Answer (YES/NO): YES